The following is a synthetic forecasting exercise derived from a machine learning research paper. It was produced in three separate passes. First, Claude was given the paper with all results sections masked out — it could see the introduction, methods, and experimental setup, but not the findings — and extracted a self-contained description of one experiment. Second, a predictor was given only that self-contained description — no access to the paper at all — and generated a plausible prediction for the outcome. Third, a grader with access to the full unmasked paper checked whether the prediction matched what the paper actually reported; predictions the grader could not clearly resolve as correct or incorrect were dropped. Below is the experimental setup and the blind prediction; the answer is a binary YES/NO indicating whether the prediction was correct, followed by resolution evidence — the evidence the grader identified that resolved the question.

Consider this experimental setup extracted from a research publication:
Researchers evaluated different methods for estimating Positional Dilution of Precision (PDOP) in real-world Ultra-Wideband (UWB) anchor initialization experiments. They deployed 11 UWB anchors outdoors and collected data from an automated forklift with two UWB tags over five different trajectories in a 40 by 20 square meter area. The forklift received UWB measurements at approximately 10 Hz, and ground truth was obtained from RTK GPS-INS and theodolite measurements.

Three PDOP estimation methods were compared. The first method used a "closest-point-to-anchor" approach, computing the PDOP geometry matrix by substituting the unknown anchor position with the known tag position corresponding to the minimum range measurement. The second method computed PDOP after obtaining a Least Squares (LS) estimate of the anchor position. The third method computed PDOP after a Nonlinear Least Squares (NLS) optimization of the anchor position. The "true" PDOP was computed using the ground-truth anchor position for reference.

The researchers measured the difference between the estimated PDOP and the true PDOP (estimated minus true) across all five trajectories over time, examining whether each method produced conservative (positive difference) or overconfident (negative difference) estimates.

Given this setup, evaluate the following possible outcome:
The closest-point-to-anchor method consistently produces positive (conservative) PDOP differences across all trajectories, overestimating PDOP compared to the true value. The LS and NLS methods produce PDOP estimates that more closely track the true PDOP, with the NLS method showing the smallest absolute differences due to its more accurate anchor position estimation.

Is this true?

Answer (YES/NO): NO